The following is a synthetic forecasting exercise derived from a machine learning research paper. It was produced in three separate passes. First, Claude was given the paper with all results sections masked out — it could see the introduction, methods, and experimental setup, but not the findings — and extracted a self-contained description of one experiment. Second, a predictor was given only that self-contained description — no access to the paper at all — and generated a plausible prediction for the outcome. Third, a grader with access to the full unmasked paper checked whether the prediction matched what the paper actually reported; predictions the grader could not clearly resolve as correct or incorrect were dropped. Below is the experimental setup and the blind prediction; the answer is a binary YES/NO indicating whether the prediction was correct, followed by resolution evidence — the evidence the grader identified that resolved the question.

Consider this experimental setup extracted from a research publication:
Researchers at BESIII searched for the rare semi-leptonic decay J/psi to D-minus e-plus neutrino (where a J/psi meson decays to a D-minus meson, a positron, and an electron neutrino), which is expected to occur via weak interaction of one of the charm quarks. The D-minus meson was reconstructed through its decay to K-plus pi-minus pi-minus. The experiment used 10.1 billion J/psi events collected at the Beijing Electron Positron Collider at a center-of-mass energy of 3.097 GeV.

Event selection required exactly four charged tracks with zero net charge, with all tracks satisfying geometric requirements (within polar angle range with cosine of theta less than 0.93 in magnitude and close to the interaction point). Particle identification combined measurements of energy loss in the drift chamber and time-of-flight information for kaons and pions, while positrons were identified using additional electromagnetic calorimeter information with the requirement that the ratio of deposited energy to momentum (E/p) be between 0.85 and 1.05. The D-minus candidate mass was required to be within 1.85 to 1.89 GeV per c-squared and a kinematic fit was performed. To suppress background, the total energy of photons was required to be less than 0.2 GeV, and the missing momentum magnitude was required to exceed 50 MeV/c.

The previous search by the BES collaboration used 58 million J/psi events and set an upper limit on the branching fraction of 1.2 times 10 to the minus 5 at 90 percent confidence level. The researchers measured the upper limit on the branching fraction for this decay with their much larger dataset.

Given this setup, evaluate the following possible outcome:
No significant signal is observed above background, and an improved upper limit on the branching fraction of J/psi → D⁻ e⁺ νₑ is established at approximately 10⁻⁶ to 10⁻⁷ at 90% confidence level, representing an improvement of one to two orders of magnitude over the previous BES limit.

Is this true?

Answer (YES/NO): NO